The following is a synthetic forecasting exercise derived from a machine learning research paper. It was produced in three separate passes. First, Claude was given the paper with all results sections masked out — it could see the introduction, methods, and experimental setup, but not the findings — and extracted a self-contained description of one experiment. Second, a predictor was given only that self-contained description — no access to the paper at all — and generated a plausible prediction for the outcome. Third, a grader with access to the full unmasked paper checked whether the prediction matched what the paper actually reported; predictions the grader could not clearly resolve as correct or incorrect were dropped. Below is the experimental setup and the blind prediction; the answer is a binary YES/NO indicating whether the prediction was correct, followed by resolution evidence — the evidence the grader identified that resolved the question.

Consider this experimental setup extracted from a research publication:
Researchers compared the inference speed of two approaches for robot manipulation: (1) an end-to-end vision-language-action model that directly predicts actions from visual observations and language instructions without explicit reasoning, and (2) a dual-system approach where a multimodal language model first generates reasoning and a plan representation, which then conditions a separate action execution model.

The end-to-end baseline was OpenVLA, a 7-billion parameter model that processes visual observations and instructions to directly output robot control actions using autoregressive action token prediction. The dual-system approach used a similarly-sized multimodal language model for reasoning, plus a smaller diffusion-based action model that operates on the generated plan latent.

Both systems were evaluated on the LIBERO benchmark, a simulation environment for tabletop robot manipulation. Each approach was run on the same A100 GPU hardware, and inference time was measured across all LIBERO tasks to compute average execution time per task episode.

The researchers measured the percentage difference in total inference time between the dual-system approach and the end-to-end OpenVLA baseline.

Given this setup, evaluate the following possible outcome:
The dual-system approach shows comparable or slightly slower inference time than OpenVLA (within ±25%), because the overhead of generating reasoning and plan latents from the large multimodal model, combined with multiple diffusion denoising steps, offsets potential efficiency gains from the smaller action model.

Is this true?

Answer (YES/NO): YES